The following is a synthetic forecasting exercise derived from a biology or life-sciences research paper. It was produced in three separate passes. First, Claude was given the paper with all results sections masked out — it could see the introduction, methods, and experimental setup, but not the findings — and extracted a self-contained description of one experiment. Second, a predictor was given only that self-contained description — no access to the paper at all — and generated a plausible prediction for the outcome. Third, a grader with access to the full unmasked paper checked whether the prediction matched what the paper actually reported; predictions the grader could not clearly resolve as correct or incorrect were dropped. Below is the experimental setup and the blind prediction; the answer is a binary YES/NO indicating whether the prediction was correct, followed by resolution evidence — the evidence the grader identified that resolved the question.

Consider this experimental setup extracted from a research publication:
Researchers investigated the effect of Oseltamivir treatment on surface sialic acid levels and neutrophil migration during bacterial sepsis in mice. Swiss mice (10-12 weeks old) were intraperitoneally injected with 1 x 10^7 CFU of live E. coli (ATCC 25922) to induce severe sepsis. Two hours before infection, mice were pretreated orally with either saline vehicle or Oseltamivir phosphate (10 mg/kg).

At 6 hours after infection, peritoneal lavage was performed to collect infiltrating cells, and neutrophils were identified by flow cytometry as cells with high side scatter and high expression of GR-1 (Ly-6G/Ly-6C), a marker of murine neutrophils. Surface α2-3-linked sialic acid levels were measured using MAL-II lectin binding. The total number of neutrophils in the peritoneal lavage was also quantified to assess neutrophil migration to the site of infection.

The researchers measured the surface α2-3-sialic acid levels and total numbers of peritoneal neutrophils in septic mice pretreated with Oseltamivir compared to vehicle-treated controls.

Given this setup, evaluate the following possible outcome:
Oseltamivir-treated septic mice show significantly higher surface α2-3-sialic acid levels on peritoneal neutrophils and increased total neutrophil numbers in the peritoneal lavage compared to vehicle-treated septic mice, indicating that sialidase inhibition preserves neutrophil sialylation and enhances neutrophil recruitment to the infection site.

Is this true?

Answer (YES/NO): YES